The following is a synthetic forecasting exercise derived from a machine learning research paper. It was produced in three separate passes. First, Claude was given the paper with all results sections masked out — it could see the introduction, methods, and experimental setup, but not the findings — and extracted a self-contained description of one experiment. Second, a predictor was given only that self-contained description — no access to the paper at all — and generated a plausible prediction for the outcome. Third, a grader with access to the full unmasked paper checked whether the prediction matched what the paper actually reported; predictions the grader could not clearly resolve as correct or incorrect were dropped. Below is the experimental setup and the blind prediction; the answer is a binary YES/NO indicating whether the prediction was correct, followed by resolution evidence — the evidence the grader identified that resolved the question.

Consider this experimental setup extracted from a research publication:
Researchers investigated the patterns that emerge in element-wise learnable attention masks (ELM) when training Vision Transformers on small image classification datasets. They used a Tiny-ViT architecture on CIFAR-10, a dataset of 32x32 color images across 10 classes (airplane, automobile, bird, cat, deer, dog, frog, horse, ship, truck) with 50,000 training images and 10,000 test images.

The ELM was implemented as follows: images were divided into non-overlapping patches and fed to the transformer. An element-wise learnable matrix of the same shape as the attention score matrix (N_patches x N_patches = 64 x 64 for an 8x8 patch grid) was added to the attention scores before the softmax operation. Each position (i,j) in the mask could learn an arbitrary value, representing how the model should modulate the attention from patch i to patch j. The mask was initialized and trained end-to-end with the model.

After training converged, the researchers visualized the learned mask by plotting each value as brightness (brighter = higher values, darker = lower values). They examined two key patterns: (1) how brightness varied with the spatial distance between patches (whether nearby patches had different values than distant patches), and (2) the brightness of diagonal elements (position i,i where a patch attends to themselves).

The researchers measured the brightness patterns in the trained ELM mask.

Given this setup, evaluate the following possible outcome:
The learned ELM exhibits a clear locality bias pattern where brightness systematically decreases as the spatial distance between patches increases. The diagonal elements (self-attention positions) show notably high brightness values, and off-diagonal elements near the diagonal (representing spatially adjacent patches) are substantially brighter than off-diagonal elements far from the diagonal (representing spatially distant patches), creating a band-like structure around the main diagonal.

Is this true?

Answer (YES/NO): NO